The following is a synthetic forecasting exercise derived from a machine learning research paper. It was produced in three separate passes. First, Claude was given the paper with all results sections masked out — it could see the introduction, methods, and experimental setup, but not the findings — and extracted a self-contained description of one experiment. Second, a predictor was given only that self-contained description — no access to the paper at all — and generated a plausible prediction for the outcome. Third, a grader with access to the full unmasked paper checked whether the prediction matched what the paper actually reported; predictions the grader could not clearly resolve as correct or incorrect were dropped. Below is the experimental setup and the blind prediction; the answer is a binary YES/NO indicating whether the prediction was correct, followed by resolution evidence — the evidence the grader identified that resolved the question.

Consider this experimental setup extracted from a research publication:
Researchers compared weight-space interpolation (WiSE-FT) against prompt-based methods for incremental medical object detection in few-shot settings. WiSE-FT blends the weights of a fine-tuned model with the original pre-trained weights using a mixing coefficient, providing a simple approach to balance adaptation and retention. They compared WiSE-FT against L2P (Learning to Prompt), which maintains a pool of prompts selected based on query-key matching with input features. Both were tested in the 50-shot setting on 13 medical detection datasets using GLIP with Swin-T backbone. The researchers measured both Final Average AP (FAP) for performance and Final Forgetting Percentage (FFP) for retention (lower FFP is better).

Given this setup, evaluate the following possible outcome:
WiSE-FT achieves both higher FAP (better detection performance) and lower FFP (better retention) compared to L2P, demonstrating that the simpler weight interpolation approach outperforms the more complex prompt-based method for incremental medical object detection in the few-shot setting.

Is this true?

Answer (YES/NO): NO